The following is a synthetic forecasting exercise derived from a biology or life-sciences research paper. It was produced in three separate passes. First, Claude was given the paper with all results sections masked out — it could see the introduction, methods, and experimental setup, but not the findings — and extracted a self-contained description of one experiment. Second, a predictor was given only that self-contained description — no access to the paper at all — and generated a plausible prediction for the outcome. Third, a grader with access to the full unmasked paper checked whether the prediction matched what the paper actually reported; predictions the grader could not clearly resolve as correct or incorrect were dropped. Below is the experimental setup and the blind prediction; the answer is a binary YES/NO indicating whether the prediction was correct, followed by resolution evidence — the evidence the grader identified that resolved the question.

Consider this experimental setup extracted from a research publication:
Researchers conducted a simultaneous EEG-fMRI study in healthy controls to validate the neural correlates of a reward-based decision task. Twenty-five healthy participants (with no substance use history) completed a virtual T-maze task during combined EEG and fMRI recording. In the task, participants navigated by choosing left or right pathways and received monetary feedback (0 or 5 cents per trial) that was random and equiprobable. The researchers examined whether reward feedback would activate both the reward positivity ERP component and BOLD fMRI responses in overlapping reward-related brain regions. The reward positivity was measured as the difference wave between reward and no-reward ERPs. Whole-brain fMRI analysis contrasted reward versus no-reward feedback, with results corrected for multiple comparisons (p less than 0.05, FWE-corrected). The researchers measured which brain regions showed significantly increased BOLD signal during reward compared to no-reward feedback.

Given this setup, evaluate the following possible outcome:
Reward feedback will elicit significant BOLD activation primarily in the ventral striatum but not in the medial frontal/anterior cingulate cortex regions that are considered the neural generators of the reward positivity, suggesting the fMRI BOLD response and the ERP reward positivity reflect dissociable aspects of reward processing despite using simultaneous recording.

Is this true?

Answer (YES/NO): NO